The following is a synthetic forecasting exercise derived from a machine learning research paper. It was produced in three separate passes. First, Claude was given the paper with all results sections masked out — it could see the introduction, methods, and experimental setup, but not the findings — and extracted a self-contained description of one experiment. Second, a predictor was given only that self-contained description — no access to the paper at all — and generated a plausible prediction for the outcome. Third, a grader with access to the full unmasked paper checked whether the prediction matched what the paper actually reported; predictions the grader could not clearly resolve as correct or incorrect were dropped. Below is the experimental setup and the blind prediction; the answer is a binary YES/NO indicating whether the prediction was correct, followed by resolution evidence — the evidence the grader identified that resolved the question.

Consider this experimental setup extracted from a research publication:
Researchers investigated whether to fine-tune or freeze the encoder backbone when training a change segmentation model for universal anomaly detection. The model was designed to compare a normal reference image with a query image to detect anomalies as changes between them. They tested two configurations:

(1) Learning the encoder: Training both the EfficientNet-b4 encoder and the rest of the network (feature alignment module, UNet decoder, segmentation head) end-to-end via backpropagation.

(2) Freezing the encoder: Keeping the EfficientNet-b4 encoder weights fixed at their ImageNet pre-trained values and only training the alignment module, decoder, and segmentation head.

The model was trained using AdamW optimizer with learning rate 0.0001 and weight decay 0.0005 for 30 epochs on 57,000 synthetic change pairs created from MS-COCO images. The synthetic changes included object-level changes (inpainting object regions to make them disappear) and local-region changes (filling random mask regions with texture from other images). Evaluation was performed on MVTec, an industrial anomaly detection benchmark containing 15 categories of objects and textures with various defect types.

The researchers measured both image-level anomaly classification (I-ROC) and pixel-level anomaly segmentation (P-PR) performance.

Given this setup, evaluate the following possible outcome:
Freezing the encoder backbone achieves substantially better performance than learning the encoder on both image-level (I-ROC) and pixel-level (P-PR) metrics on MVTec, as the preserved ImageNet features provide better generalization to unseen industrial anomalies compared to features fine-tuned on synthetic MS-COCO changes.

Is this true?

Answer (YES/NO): YES